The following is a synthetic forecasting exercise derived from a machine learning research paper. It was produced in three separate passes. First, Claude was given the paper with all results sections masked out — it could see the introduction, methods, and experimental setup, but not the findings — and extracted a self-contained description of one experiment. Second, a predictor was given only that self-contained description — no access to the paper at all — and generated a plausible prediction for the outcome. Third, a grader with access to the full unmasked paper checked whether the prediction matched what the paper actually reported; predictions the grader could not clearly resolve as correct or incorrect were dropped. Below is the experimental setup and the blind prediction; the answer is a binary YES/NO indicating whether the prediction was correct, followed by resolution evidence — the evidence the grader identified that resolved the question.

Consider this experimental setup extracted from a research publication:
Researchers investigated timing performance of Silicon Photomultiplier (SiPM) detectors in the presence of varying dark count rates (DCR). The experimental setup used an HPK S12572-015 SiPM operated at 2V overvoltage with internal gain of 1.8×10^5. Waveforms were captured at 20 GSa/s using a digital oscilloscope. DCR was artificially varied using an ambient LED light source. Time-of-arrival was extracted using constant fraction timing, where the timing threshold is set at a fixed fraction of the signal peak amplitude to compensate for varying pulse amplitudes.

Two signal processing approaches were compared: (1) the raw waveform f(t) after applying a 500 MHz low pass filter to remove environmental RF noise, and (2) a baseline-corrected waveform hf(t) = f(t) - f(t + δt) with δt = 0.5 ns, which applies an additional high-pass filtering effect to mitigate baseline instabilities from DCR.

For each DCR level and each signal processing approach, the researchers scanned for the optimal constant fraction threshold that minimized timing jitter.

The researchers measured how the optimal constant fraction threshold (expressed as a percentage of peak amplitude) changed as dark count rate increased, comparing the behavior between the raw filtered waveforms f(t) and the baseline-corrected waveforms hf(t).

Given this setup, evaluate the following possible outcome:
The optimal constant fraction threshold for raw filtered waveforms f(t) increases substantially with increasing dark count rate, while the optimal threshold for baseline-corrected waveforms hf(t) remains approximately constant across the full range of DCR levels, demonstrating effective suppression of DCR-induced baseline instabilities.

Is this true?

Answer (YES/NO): NO